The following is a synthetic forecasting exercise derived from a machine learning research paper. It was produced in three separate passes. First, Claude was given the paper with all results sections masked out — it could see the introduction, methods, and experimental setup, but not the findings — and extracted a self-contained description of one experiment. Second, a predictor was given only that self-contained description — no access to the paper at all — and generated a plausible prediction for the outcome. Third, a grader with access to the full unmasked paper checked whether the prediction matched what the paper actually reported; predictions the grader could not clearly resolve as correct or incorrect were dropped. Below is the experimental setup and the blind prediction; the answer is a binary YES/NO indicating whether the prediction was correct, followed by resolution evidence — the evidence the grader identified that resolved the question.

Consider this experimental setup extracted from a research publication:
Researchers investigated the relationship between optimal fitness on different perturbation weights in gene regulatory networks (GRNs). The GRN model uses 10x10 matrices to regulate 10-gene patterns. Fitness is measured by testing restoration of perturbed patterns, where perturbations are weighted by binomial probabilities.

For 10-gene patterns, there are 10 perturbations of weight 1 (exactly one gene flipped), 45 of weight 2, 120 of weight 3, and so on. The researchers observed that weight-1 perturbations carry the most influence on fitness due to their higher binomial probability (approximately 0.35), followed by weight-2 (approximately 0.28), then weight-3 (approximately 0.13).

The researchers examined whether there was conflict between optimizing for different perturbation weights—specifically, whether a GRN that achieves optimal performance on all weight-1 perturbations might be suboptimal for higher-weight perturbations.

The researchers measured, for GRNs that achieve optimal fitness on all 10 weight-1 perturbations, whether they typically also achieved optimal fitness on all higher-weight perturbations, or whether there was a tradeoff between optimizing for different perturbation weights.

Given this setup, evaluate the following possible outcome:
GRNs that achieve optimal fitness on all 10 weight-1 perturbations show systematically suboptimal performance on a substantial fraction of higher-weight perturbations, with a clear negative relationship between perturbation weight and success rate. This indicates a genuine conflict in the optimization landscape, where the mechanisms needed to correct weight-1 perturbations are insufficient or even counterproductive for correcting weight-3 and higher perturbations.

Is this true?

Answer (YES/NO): NO